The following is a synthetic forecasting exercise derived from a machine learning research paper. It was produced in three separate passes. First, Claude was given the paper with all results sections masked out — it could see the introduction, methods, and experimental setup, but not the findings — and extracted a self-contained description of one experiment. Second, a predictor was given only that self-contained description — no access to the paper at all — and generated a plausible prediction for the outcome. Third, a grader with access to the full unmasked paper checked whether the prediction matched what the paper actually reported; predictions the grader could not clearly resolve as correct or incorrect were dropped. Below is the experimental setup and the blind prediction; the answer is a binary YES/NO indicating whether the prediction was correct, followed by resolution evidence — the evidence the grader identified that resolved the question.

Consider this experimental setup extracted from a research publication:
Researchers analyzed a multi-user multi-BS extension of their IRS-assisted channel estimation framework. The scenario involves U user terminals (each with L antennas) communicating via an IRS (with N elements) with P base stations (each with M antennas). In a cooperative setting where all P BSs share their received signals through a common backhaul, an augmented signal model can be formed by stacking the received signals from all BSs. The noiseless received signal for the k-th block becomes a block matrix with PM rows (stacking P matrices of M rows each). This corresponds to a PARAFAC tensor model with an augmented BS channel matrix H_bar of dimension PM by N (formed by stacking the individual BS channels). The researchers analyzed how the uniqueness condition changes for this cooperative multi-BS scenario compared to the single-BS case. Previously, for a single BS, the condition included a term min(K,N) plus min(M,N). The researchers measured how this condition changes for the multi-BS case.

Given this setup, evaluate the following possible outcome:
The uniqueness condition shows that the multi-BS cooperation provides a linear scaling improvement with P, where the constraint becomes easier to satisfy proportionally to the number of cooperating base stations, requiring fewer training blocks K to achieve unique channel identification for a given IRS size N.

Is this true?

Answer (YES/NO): NO